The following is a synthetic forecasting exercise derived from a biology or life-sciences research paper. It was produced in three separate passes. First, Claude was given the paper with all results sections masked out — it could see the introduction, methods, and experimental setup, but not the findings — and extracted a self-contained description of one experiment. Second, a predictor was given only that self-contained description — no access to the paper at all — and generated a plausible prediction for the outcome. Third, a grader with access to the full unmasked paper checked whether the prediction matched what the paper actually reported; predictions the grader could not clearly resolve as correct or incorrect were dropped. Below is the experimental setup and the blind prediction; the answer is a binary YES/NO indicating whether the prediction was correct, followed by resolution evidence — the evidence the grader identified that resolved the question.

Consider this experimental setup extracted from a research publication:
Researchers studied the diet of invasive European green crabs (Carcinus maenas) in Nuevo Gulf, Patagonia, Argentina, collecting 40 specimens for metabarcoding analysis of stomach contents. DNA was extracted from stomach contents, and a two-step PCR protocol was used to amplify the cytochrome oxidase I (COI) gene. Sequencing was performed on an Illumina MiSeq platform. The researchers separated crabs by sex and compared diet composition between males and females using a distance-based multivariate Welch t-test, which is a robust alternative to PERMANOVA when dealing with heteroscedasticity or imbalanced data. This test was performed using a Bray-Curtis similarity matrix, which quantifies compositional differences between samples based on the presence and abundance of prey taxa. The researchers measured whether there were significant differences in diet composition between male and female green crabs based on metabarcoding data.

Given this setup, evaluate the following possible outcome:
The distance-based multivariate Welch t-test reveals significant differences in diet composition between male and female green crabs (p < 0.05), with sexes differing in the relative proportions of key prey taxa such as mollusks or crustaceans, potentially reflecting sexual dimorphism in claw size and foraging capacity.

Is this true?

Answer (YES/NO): NO